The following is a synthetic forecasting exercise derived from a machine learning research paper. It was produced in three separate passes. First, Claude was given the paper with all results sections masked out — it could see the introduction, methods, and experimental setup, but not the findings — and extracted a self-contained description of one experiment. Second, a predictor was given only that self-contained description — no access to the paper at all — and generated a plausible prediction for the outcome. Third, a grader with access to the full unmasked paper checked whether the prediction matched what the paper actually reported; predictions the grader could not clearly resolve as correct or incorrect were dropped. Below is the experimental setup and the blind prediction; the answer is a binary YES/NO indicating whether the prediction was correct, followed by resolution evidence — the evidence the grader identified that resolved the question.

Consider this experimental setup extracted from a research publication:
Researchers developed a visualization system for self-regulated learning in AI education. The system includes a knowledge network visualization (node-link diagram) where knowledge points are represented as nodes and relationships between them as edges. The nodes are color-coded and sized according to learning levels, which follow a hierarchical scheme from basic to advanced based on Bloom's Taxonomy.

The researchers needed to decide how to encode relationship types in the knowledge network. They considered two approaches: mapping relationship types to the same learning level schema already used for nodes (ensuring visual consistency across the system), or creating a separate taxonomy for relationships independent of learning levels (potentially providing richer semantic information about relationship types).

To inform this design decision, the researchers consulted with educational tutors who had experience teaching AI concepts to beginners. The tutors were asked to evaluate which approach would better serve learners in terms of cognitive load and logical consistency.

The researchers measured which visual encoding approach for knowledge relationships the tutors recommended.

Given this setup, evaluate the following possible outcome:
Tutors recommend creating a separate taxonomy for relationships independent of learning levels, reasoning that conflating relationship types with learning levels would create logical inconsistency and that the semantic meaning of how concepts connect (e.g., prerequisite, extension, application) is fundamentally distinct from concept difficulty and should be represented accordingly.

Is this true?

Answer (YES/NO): NO